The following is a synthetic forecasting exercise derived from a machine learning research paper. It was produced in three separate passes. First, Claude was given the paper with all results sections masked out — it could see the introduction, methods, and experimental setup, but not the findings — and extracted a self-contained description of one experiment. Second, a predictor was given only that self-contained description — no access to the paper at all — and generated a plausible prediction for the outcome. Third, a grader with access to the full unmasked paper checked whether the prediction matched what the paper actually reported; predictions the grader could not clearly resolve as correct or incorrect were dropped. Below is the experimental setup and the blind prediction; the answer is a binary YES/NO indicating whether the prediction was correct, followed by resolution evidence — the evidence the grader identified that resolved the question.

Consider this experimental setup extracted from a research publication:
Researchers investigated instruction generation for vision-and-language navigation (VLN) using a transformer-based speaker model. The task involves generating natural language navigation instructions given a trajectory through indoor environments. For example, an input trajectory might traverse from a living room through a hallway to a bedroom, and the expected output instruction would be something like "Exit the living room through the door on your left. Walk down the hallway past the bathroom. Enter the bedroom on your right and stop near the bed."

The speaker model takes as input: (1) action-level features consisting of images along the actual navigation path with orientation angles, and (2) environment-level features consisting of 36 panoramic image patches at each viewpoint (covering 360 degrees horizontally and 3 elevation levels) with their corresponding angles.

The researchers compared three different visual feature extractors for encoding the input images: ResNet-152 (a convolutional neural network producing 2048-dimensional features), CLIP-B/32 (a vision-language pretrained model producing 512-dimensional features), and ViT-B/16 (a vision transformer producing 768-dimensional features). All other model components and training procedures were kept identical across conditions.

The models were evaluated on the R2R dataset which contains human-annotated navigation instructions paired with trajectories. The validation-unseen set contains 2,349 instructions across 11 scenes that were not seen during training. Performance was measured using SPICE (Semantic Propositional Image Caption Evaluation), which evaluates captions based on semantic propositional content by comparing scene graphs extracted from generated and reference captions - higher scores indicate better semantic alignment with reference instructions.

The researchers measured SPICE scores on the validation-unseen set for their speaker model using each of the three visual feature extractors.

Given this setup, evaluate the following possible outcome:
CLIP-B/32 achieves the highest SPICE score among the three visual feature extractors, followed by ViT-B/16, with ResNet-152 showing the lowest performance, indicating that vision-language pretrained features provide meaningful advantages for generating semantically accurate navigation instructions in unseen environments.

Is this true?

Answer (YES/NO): NO